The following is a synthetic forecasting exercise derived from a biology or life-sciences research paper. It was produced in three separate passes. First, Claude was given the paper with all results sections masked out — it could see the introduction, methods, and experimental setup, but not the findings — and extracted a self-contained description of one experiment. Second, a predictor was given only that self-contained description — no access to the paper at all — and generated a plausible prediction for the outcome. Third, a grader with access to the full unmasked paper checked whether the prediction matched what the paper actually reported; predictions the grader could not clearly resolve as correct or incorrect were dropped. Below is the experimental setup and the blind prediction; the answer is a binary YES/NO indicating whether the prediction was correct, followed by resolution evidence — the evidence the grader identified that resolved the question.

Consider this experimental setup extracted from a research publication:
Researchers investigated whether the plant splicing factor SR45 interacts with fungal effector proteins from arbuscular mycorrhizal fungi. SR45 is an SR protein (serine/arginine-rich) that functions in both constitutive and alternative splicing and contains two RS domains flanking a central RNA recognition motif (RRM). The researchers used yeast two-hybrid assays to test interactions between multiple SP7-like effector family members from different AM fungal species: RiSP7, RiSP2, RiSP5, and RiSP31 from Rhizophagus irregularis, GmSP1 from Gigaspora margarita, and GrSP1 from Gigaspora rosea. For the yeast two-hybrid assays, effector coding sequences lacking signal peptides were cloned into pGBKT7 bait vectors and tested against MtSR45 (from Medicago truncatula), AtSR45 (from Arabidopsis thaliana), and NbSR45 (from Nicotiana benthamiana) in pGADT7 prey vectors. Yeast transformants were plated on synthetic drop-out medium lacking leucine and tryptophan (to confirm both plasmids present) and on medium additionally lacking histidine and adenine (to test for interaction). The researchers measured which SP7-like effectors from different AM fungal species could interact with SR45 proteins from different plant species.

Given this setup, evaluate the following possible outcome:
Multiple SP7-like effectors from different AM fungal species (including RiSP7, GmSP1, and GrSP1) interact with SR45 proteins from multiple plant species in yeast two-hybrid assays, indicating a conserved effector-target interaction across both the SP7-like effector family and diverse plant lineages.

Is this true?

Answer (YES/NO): YES